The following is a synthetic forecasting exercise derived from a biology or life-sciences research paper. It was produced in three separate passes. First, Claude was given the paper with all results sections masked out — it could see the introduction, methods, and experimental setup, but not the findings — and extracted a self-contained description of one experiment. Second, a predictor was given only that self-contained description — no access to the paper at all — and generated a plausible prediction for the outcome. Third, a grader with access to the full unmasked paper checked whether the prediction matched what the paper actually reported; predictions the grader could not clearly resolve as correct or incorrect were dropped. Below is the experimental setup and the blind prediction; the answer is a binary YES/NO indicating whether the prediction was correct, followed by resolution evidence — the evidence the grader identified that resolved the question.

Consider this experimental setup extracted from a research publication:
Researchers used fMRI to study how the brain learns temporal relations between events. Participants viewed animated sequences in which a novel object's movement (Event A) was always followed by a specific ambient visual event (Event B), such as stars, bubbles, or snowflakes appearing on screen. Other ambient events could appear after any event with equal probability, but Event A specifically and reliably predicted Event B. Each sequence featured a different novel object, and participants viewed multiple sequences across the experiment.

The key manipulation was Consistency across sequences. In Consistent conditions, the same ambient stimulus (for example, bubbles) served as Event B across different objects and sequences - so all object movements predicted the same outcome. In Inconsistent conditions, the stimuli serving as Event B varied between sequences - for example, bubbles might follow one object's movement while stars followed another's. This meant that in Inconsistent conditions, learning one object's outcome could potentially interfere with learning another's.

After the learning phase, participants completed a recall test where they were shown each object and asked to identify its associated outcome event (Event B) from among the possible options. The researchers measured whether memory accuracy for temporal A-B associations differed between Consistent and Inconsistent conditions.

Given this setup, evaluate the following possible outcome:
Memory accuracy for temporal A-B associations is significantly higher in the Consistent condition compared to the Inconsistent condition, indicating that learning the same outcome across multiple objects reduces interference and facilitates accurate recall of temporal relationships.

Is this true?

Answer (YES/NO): NO